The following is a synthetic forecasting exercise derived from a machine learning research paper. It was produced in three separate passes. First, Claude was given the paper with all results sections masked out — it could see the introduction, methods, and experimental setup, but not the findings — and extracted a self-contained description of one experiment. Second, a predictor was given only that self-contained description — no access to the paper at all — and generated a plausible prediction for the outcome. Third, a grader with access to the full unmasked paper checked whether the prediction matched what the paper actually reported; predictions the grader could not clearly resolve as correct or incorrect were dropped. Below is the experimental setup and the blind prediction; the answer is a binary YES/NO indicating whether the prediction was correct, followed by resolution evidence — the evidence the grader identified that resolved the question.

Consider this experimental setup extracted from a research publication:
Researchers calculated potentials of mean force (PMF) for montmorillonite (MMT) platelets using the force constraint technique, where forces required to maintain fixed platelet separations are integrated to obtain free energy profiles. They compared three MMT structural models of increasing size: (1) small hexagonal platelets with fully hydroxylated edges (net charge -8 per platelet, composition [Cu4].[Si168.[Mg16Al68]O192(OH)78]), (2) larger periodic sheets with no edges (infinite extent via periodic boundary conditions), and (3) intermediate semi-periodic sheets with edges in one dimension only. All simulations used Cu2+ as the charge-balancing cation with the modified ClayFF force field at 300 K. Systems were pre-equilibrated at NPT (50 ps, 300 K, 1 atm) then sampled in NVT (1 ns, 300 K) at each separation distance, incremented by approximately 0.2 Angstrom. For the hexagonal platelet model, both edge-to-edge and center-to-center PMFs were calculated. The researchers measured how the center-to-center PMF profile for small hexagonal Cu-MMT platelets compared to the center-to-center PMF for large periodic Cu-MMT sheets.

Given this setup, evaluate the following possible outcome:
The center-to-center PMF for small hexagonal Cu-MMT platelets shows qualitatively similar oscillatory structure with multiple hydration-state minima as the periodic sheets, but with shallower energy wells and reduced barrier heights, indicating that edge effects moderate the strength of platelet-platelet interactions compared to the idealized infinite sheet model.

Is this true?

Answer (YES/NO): NO